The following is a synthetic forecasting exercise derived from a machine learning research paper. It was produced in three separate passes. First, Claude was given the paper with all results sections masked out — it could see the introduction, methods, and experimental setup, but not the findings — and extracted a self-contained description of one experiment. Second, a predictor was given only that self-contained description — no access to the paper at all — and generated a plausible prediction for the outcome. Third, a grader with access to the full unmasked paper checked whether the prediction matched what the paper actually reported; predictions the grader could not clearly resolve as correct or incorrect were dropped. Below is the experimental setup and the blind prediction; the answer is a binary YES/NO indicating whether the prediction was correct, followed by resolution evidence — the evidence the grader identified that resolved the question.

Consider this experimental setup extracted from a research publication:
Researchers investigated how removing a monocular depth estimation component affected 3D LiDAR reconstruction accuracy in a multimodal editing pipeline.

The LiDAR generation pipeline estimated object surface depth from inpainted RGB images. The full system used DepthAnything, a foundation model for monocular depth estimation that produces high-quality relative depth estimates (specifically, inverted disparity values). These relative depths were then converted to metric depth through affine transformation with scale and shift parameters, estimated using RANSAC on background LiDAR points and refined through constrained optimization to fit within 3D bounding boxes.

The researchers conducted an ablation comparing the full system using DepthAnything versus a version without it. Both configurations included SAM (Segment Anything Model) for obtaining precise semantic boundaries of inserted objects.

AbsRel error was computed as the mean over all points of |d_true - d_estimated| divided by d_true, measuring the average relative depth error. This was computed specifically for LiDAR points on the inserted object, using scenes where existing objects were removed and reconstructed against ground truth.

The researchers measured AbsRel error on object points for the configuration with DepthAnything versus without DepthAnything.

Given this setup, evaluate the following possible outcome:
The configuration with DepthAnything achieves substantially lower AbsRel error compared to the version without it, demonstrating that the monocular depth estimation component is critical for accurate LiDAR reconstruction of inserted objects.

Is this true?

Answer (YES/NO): YES